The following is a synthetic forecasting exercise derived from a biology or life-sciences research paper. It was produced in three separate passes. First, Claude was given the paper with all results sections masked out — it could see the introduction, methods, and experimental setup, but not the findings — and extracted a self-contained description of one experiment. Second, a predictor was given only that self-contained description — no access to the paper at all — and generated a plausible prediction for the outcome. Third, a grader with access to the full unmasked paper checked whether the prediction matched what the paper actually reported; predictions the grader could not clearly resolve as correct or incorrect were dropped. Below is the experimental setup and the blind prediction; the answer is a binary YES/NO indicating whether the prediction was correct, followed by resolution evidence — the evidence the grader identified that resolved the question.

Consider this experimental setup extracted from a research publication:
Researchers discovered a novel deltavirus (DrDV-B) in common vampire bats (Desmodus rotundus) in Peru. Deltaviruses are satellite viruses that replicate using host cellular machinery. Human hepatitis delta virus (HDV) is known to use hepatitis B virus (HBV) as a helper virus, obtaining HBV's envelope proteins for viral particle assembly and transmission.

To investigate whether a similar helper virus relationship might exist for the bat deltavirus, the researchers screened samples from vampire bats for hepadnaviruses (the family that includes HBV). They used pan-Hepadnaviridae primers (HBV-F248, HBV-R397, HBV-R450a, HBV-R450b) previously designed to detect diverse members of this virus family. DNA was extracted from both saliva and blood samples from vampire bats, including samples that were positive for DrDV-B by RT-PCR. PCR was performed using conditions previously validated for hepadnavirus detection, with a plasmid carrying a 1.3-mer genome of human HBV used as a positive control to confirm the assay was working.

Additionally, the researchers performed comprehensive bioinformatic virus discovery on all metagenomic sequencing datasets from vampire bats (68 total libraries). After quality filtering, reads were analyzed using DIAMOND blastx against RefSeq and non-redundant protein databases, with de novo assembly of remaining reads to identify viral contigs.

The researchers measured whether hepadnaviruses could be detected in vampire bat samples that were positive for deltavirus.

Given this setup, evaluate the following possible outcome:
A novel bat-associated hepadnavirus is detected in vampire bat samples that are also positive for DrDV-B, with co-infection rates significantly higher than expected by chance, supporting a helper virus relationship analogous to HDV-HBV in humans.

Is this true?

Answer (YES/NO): NO